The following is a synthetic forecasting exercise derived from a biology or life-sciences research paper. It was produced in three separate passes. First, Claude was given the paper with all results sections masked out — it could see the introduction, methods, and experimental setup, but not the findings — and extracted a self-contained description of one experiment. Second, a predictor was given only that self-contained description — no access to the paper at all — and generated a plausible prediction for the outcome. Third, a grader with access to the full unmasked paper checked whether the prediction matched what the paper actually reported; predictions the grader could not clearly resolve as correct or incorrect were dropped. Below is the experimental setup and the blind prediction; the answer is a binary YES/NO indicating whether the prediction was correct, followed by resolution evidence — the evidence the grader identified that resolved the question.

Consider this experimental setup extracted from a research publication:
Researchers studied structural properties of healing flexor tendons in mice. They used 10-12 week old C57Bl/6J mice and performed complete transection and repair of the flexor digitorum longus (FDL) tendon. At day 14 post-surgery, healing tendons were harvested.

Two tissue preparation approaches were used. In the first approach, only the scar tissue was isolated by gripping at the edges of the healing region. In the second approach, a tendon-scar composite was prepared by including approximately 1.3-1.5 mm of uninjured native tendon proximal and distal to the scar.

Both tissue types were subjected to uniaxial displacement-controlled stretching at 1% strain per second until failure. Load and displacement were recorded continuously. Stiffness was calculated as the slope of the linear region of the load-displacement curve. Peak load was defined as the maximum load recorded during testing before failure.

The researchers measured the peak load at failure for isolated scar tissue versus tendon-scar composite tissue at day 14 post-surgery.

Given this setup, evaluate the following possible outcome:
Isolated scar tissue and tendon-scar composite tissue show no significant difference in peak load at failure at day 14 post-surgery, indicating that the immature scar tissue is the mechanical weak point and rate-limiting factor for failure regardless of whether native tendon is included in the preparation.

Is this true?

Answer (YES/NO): YES